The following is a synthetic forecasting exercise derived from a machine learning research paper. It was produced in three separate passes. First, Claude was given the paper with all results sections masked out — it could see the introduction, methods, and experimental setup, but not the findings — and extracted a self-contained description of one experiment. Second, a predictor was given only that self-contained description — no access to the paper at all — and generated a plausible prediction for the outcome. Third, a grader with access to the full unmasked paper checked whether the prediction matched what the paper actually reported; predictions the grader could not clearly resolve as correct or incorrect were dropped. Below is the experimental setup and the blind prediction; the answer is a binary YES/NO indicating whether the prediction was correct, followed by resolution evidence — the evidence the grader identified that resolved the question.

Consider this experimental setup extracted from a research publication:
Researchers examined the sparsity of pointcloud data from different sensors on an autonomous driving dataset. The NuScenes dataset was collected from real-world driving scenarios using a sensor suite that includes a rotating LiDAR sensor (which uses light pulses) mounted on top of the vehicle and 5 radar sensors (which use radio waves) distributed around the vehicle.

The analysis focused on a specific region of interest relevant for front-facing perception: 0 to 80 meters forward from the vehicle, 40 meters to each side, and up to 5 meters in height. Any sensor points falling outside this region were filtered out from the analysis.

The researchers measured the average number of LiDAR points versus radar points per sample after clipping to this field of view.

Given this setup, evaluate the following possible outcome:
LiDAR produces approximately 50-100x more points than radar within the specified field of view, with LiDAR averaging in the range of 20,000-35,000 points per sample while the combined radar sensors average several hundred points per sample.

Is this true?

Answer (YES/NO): NO